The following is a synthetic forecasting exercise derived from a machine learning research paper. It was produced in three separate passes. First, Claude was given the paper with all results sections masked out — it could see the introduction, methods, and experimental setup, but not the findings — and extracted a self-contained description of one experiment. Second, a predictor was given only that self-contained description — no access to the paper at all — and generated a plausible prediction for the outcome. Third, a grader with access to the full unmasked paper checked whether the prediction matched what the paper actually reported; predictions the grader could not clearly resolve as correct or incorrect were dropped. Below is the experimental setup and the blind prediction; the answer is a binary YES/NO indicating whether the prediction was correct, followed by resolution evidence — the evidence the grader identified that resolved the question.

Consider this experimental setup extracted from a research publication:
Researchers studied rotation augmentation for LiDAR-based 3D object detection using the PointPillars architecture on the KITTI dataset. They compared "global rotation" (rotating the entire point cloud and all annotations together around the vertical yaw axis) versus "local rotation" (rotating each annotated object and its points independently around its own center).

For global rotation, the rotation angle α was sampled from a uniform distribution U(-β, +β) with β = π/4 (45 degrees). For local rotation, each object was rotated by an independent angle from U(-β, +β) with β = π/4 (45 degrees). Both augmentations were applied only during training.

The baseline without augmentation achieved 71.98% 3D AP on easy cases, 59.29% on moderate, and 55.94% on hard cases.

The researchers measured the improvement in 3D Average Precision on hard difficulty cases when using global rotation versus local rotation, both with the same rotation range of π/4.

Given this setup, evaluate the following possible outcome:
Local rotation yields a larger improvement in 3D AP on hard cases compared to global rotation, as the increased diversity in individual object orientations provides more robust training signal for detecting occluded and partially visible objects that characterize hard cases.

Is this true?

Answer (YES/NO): NO